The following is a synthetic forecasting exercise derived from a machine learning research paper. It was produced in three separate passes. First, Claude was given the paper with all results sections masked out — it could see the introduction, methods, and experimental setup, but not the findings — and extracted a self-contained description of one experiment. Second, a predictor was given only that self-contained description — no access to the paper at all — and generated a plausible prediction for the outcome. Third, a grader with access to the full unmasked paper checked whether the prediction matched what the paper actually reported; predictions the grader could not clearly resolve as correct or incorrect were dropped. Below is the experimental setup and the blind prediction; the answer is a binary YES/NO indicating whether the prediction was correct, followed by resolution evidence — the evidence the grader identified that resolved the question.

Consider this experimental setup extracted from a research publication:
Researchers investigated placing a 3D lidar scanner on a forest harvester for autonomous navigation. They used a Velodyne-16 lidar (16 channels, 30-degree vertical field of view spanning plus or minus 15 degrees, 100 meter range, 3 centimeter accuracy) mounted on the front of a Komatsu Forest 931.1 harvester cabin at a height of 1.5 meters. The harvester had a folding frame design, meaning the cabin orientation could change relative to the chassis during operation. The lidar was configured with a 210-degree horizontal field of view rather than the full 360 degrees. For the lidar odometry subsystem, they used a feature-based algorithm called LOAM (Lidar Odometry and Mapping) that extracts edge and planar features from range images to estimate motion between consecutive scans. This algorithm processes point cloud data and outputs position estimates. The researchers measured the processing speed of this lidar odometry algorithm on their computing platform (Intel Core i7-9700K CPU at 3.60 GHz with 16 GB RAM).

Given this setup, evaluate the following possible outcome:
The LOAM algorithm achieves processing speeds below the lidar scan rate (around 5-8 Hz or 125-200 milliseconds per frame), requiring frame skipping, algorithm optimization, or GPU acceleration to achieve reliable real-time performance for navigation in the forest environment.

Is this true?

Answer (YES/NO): NO